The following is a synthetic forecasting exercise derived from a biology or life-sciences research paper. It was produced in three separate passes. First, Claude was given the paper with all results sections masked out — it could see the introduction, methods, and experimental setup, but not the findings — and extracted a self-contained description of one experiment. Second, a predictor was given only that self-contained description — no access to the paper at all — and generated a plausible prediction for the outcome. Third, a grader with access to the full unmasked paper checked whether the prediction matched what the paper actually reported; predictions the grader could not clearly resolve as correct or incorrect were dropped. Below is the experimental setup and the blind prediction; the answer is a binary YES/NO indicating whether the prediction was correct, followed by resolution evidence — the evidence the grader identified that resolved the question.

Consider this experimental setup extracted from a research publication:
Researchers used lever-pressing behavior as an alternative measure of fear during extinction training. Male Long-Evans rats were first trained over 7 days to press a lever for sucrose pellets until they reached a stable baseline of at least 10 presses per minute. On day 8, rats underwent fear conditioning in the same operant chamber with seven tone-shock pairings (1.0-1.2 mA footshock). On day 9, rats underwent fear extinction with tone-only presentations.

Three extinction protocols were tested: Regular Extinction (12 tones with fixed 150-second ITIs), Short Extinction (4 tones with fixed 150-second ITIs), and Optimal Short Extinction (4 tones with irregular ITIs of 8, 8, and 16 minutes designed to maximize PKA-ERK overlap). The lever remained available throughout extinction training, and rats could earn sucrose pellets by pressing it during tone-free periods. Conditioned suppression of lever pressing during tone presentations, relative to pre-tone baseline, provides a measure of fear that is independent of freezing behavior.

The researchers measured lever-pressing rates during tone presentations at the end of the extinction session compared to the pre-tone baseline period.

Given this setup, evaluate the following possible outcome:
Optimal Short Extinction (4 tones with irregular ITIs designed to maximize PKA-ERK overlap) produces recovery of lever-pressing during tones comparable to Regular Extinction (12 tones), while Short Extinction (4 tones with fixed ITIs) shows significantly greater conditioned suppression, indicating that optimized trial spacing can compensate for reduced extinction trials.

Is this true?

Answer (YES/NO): NO